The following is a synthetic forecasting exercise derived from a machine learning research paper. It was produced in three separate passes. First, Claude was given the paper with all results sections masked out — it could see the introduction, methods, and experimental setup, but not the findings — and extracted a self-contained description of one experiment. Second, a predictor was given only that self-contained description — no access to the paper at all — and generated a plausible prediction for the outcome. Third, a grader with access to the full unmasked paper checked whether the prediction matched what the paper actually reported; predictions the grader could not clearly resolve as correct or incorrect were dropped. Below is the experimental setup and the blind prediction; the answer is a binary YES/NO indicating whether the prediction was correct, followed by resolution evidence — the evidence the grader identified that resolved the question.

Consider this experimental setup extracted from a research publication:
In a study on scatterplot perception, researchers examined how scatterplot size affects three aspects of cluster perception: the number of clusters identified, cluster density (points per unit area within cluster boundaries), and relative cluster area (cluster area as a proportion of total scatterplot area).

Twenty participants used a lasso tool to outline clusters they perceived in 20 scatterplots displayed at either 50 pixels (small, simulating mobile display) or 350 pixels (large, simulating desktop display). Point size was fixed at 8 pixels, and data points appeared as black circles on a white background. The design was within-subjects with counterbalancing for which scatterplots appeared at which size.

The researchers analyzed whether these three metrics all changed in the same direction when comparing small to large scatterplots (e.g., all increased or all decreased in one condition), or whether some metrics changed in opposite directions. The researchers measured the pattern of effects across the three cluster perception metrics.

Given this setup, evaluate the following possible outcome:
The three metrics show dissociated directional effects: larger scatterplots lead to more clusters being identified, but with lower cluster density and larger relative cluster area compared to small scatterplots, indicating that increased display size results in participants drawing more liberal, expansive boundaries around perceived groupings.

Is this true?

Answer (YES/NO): NO